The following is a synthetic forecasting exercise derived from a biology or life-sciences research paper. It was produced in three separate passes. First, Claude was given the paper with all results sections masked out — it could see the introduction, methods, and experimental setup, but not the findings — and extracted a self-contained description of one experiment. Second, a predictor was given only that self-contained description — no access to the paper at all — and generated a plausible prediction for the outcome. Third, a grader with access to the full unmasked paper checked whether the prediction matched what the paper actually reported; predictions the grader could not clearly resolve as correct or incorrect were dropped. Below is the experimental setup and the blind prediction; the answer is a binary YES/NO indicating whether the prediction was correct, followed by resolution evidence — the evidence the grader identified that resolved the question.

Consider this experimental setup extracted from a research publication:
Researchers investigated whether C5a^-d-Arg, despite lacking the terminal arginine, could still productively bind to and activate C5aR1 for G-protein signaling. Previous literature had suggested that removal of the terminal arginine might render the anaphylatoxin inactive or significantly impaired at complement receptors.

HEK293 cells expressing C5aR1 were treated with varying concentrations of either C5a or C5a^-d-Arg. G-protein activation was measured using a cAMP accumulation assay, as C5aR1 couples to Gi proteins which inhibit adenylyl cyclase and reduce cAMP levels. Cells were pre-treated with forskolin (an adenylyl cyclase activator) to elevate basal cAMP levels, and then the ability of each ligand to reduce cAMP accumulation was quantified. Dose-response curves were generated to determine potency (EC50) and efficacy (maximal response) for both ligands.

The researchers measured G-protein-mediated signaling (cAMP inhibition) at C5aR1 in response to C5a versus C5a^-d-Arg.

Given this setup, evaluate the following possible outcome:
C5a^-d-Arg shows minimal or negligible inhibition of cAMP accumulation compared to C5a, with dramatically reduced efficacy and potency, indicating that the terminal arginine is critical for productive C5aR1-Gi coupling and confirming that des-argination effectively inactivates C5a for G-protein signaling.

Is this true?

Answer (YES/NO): NO